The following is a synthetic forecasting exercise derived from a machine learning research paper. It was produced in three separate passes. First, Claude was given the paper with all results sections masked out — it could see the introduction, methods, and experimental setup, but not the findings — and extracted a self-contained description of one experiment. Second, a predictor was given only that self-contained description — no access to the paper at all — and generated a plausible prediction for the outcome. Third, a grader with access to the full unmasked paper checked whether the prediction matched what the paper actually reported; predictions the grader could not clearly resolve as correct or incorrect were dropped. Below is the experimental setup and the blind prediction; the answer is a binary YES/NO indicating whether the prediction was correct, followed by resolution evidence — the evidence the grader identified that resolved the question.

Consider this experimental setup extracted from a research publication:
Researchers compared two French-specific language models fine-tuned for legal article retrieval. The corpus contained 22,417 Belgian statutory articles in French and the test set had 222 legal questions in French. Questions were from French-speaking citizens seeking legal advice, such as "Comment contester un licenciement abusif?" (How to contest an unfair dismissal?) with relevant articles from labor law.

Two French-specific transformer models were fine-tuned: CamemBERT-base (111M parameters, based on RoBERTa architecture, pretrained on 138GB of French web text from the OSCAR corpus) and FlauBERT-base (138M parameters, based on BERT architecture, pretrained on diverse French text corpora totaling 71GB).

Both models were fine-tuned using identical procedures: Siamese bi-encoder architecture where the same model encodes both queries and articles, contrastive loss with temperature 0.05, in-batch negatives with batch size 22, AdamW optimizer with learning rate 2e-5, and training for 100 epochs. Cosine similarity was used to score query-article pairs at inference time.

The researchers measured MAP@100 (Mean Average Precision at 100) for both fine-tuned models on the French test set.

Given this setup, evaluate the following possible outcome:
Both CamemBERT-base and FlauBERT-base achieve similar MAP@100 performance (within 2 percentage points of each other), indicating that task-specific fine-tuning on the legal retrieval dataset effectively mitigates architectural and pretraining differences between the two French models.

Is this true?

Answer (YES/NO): NO